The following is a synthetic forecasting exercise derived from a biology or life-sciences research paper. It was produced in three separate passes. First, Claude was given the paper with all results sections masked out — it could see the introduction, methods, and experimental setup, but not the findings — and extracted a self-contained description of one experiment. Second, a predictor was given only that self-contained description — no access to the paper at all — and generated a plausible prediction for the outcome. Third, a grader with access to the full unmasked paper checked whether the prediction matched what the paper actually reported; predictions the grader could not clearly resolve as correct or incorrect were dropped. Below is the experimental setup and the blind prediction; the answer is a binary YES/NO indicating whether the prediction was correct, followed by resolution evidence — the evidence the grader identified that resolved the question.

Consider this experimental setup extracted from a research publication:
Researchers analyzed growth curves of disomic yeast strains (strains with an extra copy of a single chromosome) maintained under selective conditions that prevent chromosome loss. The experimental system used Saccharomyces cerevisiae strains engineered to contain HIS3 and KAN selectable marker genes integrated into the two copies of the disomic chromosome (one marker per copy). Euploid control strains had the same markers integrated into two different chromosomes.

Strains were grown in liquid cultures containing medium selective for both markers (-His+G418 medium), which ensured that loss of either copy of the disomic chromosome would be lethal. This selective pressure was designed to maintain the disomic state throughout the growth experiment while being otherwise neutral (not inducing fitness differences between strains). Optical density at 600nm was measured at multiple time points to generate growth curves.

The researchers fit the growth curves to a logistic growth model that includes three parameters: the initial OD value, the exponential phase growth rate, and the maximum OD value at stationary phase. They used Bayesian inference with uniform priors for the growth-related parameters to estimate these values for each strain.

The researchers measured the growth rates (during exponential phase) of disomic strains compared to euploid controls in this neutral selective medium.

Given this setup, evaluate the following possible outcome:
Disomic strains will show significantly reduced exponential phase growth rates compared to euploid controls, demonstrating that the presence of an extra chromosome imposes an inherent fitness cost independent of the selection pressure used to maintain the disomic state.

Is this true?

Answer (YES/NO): YES